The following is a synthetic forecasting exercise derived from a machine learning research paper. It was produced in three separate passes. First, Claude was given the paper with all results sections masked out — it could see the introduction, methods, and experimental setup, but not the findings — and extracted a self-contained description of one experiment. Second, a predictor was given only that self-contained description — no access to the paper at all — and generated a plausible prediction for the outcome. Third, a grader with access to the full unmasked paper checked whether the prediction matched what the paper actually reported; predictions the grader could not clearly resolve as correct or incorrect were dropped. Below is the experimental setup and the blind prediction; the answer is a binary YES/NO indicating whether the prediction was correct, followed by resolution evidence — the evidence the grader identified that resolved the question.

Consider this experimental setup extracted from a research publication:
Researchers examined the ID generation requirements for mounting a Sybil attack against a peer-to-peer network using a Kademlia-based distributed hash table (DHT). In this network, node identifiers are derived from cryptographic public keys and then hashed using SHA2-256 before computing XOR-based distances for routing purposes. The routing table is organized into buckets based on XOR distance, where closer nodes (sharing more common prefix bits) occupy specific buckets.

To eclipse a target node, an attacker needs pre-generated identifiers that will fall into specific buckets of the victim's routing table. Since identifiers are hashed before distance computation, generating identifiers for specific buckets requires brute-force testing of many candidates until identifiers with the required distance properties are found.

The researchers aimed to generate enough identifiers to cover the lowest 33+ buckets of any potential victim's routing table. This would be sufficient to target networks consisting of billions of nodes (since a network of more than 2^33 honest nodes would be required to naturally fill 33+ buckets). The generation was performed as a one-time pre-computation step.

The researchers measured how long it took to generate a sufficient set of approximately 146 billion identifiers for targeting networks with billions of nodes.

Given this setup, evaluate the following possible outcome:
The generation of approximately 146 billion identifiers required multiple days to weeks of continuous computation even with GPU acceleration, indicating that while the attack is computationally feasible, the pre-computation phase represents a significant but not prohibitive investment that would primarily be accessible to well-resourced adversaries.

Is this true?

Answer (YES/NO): NO